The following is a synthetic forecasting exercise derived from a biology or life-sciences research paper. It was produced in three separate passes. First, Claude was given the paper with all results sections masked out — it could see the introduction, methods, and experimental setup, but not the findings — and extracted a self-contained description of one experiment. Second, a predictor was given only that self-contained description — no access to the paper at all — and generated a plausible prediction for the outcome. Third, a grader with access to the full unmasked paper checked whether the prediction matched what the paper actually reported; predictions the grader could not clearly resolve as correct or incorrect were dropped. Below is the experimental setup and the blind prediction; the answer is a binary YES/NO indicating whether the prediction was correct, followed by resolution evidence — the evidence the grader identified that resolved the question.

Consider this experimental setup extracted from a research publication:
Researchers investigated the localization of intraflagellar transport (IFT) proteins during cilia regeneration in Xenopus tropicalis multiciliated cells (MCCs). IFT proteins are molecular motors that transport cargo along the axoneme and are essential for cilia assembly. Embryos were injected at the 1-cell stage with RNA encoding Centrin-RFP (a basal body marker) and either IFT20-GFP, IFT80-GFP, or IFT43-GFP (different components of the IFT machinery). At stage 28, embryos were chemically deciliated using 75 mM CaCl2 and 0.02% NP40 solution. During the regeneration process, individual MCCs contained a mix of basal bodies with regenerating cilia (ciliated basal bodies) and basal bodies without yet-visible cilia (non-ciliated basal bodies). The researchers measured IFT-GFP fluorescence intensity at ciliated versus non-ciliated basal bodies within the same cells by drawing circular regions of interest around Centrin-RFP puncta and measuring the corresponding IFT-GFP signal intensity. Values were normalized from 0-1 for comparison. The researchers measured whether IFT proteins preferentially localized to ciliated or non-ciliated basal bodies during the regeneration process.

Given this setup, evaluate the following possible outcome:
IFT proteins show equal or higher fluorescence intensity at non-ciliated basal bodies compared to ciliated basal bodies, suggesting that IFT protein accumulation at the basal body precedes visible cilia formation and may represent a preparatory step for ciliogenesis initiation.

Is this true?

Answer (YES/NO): NO